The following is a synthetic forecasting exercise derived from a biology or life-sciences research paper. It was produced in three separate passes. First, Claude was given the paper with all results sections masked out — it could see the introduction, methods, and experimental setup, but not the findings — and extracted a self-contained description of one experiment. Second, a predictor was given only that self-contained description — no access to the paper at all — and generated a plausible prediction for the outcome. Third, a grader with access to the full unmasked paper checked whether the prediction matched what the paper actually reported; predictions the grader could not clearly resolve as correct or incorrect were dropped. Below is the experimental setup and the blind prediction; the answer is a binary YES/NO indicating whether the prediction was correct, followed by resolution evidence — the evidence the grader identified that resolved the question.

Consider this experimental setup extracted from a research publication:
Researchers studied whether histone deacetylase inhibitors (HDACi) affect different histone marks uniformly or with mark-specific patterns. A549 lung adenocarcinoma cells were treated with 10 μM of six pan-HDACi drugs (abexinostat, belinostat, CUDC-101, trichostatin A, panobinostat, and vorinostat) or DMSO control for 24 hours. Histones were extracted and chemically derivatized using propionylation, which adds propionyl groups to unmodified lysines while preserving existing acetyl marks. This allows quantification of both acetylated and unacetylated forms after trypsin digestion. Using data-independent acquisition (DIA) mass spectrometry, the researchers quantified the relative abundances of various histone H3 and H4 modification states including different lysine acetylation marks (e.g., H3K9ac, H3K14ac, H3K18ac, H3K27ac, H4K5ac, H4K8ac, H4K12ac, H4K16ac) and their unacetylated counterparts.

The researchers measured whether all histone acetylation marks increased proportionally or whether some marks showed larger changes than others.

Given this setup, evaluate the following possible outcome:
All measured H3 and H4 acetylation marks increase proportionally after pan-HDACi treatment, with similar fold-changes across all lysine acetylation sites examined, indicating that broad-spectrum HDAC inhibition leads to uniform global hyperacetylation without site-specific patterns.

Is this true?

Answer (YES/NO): NO